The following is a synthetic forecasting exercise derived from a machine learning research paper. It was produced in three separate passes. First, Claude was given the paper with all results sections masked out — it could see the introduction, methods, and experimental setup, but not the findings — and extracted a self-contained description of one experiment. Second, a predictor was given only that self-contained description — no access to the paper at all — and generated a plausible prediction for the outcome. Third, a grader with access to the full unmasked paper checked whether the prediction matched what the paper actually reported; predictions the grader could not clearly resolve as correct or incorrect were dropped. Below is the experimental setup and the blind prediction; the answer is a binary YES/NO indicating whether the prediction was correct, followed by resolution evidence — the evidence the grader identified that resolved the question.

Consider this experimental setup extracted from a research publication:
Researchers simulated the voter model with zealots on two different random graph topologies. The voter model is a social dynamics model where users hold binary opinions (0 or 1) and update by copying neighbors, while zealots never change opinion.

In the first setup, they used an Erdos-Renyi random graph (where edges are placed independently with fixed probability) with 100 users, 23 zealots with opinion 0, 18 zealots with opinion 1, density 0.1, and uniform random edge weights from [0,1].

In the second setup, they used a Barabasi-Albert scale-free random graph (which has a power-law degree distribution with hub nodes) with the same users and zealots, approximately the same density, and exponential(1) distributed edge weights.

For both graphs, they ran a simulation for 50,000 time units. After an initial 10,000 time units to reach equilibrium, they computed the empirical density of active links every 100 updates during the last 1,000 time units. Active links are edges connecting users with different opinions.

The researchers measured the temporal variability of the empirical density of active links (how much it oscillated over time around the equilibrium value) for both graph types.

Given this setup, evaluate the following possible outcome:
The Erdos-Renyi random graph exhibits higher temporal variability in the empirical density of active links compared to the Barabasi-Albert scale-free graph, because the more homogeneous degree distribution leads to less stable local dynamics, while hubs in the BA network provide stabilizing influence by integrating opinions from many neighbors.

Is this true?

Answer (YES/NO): NO